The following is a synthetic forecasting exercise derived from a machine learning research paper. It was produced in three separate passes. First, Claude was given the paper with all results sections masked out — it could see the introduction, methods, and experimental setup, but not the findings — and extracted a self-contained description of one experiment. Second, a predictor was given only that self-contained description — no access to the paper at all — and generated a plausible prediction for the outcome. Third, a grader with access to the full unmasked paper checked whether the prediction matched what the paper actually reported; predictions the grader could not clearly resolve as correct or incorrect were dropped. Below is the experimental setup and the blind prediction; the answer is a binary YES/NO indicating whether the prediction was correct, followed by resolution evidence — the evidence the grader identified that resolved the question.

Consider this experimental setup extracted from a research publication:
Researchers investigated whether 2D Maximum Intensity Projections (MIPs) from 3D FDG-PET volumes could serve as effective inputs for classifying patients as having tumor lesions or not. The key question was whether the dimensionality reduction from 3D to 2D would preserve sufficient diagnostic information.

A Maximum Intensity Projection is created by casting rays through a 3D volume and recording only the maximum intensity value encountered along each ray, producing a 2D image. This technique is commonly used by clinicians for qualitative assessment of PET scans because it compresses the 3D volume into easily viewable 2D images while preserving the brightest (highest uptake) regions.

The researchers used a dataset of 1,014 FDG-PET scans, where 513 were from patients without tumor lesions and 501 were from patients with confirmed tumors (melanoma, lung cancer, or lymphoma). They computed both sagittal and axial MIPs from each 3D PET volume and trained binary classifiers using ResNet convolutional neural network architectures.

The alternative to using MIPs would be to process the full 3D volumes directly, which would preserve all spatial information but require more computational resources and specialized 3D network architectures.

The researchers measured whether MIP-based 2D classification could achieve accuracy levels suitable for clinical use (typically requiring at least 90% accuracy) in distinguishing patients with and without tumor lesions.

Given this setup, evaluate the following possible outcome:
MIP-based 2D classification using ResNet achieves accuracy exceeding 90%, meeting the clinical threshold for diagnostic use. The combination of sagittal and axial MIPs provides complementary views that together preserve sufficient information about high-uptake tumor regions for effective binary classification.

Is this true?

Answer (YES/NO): YES